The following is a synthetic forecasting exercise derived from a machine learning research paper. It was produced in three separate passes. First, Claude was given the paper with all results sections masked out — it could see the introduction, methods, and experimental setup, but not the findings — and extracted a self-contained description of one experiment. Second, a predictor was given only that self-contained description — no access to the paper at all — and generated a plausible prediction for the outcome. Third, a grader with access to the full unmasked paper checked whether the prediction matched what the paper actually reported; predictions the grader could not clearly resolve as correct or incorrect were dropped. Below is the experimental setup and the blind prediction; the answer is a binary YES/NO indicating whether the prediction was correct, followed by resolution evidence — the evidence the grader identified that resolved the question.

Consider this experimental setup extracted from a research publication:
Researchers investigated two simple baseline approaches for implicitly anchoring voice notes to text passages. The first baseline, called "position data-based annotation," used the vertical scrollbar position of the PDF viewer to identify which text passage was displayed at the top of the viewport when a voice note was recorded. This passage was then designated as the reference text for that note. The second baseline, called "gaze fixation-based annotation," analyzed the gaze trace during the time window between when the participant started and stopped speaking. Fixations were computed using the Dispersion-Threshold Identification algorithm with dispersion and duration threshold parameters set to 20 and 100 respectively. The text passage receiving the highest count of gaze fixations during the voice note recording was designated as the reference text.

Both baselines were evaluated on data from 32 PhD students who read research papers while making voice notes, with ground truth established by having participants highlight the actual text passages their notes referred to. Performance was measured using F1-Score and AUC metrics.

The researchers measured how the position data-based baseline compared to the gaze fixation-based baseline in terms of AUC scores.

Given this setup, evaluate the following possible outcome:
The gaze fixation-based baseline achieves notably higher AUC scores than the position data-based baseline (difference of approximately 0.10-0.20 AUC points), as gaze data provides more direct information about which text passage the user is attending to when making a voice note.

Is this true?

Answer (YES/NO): YES